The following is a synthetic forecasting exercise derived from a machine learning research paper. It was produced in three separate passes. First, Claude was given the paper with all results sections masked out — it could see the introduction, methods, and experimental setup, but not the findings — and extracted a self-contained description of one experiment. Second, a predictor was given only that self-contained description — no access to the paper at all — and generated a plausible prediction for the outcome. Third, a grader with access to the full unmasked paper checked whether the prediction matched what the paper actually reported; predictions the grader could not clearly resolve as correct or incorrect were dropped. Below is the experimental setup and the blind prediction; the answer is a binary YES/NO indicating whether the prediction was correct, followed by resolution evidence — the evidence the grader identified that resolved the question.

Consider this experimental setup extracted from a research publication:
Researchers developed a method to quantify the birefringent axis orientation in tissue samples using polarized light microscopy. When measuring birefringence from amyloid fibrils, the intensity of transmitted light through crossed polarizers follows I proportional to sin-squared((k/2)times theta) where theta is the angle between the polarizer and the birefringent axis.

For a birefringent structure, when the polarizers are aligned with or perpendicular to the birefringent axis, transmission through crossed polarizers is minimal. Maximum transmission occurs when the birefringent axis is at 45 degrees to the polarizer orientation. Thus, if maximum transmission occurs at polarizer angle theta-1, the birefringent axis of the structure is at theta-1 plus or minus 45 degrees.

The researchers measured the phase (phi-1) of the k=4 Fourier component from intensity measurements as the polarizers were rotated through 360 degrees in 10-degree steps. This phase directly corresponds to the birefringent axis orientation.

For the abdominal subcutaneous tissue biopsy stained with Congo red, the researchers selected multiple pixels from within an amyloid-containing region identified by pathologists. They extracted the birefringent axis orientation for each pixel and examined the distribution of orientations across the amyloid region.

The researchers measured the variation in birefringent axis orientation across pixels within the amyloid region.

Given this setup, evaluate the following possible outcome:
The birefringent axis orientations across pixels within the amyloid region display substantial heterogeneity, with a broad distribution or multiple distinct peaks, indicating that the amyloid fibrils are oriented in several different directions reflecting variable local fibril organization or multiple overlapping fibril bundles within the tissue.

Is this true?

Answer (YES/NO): NO